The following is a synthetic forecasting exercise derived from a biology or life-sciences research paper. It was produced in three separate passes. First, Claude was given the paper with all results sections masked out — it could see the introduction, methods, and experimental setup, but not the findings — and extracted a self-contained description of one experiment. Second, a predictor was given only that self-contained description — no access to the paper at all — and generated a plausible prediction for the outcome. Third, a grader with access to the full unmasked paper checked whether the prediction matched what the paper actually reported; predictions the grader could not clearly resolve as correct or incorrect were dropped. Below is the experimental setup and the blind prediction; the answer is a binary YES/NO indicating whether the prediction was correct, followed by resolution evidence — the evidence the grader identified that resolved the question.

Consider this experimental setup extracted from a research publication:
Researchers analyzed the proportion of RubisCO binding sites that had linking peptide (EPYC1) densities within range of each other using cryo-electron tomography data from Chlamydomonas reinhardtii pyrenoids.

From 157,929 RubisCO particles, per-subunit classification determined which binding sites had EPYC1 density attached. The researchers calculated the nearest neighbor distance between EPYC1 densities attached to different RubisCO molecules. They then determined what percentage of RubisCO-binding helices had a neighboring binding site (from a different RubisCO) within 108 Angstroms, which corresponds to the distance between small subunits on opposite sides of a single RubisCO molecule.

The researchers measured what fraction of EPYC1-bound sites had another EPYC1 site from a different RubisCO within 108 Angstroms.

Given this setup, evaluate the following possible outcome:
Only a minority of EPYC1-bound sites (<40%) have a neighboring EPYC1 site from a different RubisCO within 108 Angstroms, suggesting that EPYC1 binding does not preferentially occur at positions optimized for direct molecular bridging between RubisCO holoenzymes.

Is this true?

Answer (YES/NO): NO